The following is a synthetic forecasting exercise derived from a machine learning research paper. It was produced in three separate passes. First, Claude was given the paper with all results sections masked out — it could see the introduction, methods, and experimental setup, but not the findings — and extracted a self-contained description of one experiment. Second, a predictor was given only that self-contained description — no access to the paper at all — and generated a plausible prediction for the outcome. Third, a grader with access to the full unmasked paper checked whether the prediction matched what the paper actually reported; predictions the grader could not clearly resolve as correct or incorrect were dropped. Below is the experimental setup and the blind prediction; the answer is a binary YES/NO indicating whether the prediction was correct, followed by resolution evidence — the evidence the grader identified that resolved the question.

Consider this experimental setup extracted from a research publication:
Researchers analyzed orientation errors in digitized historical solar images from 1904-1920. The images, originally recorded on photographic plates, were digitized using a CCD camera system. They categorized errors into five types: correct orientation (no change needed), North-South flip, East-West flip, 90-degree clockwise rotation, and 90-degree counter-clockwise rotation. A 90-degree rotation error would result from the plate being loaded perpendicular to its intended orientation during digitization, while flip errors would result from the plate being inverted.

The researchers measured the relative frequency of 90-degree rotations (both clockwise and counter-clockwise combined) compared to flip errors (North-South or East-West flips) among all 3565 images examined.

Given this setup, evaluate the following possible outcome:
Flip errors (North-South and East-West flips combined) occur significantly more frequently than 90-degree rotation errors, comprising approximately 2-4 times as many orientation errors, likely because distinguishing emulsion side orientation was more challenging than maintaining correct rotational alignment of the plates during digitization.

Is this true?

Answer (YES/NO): NO